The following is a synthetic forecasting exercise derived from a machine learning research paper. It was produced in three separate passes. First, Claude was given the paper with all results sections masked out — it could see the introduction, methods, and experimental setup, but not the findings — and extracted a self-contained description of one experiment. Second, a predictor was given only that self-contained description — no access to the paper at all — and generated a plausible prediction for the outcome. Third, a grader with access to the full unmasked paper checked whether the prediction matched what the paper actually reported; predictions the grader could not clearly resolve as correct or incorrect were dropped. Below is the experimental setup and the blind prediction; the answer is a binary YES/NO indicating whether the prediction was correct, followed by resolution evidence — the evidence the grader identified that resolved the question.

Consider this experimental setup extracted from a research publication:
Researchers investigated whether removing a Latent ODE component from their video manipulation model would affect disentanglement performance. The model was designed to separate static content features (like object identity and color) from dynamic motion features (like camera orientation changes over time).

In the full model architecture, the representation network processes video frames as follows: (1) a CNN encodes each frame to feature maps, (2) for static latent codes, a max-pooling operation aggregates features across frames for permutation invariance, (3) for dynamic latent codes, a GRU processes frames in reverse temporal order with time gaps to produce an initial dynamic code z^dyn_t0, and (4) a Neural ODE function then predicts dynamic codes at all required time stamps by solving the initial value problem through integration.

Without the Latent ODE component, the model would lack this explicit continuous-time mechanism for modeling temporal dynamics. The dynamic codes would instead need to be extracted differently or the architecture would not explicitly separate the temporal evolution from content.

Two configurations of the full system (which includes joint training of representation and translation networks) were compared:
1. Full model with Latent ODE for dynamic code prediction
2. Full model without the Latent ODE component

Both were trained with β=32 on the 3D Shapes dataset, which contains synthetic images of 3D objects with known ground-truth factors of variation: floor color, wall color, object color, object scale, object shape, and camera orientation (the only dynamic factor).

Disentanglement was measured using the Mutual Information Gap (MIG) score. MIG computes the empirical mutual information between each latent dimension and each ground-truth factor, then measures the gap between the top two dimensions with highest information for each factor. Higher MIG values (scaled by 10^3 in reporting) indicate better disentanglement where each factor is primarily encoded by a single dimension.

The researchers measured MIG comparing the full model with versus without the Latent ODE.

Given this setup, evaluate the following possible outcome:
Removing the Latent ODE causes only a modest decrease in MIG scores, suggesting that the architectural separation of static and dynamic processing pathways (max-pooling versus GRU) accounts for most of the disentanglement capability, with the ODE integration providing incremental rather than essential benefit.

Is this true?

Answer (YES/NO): NO